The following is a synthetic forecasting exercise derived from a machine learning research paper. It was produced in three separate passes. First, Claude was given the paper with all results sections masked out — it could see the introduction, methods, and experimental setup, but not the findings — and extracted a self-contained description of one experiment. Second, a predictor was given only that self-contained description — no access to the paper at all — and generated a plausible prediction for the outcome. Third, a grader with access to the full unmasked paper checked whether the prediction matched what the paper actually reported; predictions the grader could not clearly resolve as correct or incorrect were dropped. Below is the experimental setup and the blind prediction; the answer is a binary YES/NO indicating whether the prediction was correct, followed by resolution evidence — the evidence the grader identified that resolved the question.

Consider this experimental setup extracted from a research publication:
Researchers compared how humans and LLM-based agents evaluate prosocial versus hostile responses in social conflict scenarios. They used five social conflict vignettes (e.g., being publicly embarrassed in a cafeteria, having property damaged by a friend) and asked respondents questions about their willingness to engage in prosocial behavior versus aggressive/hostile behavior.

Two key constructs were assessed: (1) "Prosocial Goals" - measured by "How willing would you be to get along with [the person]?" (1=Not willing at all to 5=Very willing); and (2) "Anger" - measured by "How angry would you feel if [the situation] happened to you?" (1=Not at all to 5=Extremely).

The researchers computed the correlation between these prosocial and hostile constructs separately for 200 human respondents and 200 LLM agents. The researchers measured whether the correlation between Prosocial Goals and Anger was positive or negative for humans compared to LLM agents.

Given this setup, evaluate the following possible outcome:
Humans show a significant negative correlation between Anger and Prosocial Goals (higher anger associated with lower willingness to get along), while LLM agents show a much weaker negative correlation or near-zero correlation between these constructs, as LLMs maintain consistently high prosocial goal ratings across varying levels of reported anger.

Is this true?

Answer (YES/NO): NO